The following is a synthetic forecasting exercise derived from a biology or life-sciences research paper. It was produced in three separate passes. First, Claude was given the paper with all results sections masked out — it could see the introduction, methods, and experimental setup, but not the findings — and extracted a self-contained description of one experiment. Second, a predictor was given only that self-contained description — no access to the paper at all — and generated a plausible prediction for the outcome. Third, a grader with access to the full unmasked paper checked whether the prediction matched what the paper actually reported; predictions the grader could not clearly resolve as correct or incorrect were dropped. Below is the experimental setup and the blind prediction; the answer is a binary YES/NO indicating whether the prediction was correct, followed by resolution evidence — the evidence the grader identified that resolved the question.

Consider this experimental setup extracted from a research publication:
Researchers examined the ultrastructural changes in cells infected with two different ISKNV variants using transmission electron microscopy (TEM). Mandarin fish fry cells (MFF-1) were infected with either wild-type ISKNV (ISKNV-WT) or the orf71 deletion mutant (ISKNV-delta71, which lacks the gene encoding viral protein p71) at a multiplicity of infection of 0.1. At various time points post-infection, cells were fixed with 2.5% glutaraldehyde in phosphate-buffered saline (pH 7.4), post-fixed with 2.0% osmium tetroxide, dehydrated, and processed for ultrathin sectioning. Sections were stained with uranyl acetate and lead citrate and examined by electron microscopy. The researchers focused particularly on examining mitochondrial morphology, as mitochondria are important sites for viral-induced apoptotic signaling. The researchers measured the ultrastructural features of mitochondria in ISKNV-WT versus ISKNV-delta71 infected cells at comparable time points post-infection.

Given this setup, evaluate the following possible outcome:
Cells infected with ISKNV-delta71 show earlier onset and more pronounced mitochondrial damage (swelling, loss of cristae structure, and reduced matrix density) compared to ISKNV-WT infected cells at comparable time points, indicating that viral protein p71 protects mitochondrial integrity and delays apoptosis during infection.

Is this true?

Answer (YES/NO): NO